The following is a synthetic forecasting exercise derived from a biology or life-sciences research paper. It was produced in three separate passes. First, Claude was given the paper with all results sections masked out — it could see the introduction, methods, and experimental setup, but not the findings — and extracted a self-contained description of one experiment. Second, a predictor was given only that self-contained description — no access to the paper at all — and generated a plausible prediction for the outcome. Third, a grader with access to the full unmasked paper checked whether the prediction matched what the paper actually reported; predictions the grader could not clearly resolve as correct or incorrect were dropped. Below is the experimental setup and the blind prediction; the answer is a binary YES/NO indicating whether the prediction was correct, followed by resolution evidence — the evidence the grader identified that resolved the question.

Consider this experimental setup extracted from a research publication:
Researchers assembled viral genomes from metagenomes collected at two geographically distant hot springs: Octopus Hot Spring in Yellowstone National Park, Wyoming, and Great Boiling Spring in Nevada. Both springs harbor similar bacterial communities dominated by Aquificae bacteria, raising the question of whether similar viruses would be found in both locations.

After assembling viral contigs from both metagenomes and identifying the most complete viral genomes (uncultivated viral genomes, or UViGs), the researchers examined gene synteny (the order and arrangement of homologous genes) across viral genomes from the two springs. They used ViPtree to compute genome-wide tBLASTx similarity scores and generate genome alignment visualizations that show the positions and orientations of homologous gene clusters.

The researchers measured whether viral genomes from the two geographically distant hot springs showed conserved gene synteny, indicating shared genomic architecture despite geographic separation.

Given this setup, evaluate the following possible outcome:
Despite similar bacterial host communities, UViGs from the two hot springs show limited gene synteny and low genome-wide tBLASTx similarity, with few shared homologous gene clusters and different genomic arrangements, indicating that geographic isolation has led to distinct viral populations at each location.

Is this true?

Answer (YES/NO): NO